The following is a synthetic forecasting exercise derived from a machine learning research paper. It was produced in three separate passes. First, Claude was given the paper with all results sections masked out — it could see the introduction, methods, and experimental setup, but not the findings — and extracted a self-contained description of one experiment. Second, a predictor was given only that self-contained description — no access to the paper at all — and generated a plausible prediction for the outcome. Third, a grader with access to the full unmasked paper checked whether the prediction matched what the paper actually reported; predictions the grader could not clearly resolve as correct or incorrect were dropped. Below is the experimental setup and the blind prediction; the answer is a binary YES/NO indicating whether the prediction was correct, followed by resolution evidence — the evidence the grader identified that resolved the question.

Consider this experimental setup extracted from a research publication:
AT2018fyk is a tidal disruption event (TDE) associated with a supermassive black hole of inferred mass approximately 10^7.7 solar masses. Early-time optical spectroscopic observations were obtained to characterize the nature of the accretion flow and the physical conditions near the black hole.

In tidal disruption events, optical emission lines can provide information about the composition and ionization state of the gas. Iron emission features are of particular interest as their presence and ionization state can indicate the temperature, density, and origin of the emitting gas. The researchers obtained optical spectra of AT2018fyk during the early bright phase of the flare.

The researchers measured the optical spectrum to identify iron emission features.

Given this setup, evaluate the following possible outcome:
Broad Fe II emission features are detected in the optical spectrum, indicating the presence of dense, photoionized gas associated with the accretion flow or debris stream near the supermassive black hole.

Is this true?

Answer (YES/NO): NO